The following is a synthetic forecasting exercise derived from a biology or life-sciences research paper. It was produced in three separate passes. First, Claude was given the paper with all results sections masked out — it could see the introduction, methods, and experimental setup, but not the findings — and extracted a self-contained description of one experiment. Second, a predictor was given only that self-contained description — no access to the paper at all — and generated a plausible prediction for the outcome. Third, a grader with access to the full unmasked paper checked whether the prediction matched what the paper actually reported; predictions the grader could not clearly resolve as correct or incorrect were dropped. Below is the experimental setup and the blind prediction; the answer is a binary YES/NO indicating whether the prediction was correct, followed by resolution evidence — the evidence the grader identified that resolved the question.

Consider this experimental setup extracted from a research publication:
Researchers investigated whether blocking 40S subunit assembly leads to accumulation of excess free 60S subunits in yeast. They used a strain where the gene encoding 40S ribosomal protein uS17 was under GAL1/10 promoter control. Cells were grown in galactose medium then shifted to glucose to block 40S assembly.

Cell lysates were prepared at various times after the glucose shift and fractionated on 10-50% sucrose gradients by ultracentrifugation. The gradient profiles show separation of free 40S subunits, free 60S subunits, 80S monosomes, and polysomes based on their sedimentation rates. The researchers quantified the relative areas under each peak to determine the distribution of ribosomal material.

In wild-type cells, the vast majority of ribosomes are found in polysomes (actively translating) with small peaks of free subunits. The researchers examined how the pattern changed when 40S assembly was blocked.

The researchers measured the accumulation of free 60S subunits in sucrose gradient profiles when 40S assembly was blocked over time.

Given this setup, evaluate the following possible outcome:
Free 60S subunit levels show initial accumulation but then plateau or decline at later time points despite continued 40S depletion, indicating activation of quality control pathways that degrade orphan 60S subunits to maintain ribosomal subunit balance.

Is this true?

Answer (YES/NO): NO